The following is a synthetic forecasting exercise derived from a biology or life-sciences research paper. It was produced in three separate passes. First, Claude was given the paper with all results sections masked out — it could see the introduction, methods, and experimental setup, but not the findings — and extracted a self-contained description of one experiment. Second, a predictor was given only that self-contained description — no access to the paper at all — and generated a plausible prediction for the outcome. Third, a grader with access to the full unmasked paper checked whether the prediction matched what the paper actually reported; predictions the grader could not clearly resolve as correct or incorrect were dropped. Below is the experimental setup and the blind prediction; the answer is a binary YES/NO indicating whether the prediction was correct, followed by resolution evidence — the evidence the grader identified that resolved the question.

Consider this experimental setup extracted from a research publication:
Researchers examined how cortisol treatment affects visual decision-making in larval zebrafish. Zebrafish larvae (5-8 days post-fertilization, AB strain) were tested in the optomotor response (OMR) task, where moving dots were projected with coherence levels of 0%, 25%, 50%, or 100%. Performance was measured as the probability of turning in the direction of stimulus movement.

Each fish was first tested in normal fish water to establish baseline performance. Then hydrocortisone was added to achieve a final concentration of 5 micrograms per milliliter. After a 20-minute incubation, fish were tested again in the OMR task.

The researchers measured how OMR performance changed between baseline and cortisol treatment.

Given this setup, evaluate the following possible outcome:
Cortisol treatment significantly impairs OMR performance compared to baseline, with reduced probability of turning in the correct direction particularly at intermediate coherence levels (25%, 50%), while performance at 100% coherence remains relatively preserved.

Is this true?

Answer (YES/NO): NO